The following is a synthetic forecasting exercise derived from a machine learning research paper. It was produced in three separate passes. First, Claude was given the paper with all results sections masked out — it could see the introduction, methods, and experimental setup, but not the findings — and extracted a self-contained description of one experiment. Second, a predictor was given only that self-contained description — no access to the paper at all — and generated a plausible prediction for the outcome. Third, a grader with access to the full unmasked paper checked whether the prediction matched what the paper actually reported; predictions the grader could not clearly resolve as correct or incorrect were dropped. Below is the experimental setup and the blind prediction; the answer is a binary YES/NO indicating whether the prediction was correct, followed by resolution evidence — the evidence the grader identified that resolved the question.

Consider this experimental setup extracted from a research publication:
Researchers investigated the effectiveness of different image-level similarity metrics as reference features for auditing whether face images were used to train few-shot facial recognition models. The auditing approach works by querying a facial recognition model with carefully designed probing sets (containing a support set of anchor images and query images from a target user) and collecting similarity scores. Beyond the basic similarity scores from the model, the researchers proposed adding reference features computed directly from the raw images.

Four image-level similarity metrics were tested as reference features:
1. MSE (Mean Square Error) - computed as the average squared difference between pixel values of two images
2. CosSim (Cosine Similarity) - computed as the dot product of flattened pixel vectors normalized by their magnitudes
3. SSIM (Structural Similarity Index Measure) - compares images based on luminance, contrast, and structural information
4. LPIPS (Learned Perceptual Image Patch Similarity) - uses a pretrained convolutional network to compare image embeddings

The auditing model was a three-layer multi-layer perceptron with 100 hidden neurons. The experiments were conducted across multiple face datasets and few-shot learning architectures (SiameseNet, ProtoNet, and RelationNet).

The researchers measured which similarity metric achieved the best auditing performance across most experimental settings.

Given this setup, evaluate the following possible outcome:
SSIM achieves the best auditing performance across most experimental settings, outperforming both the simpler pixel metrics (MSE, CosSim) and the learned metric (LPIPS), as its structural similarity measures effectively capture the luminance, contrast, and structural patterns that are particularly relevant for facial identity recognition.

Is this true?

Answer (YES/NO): NO